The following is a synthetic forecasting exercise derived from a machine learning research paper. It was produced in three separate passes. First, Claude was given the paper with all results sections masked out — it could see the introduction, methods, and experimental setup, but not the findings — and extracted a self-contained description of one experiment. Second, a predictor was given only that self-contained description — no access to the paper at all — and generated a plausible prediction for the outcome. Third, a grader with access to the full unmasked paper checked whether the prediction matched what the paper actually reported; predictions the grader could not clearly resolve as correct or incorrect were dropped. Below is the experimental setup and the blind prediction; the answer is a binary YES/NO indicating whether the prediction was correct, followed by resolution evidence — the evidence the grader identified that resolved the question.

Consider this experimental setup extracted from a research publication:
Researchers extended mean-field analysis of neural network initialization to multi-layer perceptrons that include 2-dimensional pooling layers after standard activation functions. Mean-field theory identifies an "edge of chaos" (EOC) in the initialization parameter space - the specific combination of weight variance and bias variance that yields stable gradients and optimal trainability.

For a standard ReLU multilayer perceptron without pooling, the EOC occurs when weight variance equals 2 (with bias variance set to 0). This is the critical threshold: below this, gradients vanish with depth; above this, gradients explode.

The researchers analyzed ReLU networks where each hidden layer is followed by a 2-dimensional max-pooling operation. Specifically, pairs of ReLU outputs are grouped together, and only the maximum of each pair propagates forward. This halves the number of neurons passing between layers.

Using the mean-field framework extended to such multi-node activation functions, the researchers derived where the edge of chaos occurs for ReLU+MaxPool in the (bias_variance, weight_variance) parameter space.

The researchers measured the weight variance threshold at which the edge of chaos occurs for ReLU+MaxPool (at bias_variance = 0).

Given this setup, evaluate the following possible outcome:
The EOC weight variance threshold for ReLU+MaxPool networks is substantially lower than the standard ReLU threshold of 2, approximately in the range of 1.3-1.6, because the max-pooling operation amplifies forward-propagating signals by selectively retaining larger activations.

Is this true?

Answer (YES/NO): NO